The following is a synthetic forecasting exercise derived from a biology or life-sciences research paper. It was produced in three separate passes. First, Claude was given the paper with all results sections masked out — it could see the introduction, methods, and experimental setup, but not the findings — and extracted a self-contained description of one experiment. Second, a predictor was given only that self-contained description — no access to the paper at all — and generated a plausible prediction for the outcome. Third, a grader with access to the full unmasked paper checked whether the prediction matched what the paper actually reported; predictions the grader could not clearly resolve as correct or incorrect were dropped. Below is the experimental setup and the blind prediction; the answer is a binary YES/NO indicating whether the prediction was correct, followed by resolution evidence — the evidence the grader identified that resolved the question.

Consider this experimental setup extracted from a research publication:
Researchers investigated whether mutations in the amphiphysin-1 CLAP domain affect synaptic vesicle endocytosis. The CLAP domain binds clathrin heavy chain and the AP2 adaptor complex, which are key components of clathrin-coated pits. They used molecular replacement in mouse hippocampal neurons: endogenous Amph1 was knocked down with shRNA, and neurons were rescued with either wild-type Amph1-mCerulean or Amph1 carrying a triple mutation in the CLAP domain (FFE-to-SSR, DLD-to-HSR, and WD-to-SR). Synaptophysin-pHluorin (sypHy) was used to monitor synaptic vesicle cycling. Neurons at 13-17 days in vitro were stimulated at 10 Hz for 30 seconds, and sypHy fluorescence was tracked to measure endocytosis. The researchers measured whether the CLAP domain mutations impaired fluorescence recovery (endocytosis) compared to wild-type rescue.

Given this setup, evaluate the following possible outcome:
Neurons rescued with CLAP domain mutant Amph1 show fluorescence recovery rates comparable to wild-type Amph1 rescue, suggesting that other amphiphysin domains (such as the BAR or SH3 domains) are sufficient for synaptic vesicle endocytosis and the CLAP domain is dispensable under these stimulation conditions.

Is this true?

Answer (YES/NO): NO